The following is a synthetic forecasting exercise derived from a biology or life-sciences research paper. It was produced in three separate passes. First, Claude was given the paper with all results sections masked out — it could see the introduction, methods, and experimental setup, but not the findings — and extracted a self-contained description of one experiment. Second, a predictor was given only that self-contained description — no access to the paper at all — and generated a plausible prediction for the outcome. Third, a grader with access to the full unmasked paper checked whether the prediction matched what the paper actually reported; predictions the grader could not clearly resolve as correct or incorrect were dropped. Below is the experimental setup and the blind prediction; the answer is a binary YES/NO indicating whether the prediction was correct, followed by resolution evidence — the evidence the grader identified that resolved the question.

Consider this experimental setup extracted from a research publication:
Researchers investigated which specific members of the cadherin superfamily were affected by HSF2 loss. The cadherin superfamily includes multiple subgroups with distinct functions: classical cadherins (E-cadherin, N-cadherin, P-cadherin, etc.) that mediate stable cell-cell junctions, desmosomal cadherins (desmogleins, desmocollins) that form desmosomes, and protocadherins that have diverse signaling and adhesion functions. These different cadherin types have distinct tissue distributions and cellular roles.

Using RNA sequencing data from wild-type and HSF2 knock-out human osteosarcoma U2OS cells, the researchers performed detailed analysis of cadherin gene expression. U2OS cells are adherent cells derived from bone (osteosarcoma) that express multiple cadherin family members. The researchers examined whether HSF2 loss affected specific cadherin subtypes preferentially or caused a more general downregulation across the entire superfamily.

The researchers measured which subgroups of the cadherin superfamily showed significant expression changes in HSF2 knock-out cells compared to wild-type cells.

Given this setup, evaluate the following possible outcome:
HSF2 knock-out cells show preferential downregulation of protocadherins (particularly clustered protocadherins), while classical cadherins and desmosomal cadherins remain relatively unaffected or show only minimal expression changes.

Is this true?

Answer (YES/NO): NO